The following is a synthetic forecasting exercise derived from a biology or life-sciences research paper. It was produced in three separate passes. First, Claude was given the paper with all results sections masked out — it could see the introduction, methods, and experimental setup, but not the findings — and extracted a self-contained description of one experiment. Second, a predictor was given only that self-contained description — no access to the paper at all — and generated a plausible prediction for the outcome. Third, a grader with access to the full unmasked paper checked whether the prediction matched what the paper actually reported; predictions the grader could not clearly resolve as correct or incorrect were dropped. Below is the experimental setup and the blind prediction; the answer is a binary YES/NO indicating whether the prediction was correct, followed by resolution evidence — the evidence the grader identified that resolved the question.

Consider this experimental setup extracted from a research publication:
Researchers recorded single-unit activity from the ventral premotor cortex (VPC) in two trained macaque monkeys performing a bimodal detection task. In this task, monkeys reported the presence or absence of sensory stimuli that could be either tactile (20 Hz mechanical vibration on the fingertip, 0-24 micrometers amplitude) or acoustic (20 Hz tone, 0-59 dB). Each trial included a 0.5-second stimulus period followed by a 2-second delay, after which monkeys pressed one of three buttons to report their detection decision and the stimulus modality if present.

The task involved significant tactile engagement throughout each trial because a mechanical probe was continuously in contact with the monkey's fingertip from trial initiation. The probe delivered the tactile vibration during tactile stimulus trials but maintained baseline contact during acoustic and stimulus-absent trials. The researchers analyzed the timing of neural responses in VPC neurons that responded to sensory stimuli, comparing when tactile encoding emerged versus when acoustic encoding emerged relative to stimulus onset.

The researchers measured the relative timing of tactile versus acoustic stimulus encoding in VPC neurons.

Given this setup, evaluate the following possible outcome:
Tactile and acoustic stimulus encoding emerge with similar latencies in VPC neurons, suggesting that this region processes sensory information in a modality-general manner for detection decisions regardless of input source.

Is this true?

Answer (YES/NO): NO